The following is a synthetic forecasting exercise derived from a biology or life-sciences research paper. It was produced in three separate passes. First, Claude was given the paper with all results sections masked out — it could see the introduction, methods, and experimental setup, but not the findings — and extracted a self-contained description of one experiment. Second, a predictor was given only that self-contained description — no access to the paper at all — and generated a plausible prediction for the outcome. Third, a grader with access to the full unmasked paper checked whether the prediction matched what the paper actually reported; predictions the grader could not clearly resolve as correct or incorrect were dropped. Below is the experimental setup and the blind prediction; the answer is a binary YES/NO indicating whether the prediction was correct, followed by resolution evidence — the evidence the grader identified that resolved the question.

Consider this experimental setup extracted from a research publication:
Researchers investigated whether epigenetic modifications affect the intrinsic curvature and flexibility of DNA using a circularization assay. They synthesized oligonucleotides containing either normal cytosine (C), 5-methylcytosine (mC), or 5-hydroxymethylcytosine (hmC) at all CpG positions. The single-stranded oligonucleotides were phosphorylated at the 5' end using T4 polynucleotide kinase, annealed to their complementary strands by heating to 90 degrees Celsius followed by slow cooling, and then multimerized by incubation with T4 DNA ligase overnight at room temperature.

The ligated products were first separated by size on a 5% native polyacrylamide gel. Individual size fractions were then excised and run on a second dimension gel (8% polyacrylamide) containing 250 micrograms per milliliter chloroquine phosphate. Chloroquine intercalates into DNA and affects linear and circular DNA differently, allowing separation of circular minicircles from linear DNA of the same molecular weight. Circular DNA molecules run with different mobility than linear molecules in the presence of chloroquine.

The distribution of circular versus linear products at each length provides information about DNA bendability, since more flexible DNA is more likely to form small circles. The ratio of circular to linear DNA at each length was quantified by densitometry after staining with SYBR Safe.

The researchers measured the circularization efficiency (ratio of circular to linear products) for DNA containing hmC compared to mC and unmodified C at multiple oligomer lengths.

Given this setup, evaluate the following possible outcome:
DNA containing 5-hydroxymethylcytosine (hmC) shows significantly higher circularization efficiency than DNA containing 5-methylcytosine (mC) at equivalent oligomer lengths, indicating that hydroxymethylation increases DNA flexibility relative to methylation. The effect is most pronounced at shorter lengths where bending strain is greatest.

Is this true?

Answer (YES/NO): NO